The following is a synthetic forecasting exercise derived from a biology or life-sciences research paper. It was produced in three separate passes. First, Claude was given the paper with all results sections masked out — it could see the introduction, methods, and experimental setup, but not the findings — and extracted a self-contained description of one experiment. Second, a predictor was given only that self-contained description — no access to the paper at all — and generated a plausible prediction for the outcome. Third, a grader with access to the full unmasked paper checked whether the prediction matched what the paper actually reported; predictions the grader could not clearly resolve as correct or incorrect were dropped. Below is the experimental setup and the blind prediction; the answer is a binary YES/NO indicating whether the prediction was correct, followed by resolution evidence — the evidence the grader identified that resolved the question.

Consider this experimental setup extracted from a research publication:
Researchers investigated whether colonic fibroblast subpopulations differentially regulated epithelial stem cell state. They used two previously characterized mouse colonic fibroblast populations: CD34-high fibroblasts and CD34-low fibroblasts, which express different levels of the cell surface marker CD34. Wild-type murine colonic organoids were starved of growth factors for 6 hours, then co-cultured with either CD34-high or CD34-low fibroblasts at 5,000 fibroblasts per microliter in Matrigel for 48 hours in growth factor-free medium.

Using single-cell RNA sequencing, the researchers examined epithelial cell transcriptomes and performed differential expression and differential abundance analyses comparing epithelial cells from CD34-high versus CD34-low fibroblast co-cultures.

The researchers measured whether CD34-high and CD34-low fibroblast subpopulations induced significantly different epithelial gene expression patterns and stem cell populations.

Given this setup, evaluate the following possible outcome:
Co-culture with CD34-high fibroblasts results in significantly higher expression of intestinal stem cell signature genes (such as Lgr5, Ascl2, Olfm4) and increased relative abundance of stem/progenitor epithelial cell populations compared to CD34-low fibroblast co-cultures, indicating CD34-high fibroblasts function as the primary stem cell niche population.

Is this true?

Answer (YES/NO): NO